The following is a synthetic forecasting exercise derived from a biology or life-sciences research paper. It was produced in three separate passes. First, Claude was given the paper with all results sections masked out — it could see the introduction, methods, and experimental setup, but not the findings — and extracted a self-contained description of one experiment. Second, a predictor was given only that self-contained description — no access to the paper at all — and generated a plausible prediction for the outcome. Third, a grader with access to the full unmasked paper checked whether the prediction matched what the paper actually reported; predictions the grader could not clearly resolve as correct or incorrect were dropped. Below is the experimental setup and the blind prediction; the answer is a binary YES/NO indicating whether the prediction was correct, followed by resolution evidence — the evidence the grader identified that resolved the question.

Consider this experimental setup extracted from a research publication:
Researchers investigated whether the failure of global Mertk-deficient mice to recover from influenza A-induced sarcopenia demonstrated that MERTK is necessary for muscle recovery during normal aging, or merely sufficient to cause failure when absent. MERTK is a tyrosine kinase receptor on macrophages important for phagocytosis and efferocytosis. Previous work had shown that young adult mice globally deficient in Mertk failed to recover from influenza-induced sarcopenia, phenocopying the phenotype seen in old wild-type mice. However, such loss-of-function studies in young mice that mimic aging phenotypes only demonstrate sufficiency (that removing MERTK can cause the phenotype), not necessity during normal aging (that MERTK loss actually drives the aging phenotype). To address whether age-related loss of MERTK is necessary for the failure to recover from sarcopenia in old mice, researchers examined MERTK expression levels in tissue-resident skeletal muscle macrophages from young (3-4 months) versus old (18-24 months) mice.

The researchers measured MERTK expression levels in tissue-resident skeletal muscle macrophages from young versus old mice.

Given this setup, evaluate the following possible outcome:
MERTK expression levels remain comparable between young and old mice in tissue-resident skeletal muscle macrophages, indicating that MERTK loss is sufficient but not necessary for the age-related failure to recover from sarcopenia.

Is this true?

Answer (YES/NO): NO